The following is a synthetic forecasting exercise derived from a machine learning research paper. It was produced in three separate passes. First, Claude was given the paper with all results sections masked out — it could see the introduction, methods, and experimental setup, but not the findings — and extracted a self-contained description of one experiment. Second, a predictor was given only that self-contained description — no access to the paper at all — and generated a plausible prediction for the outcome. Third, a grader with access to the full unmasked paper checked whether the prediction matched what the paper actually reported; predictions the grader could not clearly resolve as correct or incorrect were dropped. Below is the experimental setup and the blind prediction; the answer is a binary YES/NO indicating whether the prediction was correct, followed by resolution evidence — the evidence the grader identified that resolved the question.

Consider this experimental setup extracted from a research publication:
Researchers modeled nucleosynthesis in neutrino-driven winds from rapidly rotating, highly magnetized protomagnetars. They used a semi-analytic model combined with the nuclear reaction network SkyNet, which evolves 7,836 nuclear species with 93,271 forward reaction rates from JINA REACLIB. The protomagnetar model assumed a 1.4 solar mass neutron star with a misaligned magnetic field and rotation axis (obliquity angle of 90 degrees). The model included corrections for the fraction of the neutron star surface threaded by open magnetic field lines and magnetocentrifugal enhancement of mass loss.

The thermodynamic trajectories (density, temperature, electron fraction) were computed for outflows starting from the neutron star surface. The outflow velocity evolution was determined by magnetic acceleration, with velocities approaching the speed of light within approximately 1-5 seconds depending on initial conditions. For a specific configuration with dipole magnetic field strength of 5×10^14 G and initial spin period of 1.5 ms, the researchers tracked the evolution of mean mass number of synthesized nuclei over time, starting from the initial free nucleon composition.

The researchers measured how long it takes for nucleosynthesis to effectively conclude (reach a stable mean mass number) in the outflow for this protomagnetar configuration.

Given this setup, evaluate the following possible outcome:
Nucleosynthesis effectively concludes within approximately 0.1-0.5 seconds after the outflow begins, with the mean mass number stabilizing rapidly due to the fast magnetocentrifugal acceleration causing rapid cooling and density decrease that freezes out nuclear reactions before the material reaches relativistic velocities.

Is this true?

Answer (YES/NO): NO